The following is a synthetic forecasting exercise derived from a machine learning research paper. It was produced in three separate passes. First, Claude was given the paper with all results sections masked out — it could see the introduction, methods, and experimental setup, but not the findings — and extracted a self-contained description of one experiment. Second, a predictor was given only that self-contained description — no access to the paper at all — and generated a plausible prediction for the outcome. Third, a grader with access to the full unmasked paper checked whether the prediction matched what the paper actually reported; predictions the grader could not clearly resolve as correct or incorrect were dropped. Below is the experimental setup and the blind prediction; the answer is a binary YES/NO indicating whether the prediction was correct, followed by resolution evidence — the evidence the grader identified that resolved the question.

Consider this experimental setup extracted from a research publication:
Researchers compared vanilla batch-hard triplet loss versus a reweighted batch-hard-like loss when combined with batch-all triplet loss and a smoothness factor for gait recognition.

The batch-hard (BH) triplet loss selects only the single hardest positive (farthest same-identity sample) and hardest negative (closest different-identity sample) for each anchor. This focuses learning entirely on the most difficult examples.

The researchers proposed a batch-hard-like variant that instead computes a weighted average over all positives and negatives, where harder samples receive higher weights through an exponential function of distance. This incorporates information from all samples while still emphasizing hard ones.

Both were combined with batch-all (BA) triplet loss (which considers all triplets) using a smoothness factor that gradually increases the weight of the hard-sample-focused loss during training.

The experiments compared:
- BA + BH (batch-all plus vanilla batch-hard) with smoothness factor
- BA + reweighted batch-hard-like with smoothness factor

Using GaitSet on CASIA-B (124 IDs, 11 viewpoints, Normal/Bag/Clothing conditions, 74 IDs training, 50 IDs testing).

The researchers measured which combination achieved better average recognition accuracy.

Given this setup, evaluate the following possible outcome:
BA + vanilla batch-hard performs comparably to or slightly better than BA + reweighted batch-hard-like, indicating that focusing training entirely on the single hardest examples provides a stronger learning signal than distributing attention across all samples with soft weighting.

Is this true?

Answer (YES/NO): NO